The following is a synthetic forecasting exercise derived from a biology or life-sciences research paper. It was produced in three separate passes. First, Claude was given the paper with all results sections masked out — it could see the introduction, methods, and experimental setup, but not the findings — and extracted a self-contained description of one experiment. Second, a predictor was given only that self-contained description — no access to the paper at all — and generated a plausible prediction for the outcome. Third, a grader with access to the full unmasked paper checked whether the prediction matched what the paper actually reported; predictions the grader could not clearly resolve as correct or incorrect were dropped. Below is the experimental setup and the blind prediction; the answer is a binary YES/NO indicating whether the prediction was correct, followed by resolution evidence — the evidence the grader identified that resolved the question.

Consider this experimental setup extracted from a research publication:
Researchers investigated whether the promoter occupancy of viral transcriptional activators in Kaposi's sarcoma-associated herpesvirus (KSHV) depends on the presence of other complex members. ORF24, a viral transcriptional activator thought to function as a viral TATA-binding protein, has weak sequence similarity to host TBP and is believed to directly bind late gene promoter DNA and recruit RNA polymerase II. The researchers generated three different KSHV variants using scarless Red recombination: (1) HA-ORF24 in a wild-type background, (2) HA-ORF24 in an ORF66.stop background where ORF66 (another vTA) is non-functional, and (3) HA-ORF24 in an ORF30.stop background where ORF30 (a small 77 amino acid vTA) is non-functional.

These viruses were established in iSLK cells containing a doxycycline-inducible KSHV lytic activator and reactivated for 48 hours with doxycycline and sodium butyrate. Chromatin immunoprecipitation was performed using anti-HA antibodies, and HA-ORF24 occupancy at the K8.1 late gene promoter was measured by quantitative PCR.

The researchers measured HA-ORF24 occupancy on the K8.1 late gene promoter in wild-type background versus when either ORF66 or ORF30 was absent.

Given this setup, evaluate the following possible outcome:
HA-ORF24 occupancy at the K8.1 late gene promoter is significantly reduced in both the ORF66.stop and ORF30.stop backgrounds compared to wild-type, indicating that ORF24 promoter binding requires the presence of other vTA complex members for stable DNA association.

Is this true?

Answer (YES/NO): YES